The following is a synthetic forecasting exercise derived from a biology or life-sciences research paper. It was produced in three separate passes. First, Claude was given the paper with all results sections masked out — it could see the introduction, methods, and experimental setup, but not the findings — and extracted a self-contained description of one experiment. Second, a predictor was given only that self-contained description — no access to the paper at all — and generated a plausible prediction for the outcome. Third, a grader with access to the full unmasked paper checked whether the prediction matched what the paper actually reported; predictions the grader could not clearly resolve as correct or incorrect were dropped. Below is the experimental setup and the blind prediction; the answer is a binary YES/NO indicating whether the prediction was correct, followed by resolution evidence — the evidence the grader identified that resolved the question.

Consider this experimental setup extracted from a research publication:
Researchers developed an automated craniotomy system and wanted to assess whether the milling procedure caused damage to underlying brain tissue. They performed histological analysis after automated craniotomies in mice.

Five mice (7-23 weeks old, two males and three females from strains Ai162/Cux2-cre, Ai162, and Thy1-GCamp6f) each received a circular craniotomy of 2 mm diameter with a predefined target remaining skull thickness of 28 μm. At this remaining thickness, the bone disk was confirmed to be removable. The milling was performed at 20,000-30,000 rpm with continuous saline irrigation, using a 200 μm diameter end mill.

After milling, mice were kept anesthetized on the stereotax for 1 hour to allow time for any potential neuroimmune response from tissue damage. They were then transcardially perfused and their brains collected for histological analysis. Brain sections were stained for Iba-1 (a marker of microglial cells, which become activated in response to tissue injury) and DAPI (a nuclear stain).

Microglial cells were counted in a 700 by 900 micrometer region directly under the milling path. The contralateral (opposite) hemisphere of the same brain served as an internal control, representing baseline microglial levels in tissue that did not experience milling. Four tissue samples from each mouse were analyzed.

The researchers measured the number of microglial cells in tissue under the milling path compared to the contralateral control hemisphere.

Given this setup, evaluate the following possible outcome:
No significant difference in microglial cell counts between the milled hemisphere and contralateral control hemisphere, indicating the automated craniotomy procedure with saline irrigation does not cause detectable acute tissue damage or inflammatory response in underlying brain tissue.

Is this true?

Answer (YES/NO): YES